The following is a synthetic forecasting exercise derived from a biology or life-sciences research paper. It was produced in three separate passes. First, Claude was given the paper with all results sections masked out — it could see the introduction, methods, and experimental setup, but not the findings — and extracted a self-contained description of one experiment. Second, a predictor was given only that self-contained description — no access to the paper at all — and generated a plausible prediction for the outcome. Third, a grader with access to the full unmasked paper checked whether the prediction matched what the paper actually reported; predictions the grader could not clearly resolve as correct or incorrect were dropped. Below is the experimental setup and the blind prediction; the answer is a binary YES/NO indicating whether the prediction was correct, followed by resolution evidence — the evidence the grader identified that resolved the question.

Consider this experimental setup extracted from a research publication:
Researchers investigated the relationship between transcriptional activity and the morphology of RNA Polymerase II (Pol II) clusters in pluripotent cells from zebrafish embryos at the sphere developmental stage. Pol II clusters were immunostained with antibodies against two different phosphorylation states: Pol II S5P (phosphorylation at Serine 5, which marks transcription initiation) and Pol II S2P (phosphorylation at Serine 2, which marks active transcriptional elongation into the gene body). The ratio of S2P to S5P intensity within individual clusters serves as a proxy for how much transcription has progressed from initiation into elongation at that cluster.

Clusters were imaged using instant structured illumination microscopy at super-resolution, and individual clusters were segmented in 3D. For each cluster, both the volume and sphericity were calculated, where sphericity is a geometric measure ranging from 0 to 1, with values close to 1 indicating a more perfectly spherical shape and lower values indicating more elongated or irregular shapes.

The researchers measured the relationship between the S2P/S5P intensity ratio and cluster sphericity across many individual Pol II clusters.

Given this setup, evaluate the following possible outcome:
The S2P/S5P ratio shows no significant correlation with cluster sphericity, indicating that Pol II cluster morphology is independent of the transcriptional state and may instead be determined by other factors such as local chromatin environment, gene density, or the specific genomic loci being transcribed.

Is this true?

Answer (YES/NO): NO